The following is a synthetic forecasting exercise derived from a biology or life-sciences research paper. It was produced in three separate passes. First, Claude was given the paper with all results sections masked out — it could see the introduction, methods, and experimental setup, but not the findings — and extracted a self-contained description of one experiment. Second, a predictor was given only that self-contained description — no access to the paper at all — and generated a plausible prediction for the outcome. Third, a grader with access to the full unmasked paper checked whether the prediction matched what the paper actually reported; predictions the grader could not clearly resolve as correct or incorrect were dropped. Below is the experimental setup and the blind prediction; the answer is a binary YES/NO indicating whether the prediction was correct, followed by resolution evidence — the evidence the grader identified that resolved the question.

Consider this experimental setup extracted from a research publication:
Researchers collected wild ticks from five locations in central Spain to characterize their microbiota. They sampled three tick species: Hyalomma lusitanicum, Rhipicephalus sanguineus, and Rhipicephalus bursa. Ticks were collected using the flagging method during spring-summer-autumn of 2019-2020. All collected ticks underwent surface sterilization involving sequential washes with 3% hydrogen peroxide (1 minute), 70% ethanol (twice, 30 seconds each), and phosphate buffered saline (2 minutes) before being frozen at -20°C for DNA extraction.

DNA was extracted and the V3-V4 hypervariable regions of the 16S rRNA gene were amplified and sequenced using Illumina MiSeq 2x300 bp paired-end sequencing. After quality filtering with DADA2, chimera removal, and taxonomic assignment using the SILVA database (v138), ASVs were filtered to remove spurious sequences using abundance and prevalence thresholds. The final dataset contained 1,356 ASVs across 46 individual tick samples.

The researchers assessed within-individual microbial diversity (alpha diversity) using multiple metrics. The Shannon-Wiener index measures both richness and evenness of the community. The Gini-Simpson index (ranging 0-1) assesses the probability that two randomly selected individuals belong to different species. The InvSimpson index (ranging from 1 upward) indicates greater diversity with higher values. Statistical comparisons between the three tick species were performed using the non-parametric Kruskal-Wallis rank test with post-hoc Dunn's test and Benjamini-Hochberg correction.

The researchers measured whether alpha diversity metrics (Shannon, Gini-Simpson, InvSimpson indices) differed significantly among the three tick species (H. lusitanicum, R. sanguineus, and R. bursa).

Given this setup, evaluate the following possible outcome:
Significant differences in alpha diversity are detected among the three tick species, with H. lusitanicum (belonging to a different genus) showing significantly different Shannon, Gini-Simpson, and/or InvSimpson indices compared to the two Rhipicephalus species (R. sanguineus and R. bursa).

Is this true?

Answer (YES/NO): NO